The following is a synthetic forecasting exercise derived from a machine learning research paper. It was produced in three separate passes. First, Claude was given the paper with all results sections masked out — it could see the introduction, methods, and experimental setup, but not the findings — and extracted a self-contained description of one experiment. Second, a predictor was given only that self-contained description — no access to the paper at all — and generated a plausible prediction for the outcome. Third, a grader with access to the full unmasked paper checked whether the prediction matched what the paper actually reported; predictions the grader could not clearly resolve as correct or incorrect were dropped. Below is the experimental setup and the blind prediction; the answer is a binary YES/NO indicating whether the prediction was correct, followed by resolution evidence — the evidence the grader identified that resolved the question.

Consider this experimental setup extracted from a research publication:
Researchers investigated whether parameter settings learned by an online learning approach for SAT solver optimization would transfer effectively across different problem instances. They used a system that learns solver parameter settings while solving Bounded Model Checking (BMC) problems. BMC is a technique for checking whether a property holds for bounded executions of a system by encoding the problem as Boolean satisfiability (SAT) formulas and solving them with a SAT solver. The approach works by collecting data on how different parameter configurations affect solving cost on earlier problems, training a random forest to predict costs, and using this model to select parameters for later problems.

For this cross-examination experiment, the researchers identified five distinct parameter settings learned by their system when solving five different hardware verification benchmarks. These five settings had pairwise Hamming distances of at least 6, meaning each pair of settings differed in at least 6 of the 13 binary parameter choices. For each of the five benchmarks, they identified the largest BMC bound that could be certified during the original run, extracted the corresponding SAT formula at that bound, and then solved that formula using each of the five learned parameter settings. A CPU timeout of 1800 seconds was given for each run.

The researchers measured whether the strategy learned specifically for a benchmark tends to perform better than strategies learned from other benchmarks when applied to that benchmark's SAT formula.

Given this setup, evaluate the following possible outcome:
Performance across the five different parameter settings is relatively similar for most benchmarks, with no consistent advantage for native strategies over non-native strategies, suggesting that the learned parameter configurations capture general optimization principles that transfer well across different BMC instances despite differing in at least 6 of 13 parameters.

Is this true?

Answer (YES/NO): NO